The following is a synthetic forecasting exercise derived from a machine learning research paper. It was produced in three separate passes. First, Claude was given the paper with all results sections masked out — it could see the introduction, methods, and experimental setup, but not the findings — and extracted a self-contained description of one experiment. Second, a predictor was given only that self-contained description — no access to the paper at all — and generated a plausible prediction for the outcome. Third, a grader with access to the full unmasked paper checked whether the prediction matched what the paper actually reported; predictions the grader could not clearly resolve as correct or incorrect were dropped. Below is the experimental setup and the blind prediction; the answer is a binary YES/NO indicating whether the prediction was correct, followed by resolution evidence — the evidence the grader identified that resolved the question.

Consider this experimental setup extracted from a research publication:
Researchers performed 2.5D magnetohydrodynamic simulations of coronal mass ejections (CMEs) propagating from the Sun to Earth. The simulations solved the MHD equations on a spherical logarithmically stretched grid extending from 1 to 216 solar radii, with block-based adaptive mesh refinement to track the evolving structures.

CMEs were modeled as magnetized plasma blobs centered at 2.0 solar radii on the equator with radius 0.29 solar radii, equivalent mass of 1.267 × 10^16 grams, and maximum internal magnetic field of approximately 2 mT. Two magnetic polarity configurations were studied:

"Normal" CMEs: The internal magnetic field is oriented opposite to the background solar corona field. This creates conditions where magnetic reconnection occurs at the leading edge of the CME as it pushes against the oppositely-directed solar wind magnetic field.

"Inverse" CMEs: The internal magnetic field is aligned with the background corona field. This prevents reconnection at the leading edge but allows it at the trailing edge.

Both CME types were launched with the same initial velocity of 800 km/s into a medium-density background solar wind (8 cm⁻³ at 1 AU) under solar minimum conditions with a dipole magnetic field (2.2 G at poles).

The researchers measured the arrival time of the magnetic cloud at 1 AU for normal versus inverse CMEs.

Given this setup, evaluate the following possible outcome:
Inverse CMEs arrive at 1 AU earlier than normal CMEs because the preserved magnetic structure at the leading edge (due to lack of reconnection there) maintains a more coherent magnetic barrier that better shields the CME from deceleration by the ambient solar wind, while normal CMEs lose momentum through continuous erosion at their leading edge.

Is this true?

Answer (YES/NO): YES